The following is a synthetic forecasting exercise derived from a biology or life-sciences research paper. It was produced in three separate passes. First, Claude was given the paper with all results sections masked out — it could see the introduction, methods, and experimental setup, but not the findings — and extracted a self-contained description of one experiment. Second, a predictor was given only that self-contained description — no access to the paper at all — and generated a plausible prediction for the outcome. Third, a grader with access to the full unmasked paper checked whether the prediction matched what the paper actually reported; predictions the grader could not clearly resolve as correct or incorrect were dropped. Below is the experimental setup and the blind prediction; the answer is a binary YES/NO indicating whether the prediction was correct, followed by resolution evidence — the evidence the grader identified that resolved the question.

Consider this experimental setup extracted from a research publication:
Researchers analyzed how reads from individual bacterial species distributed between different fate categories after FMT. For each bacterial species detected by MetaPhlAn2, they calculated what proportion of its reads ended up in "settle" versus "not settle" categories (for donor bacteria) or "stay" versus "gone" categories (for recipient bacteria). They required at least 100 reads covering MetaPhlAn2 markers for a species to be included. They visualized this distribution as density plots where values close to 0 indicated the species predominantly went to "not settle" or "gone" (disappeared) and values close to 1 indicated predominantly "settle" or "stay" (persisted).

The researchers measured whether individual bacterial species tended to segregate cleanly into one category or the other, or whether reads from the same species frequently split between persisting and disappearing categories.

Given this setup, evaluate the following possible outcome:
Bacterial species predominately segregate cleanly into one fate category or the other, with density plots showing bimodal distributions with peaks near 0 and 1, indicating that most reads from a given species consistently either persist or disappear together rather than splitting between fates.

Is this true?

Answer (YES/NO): YES